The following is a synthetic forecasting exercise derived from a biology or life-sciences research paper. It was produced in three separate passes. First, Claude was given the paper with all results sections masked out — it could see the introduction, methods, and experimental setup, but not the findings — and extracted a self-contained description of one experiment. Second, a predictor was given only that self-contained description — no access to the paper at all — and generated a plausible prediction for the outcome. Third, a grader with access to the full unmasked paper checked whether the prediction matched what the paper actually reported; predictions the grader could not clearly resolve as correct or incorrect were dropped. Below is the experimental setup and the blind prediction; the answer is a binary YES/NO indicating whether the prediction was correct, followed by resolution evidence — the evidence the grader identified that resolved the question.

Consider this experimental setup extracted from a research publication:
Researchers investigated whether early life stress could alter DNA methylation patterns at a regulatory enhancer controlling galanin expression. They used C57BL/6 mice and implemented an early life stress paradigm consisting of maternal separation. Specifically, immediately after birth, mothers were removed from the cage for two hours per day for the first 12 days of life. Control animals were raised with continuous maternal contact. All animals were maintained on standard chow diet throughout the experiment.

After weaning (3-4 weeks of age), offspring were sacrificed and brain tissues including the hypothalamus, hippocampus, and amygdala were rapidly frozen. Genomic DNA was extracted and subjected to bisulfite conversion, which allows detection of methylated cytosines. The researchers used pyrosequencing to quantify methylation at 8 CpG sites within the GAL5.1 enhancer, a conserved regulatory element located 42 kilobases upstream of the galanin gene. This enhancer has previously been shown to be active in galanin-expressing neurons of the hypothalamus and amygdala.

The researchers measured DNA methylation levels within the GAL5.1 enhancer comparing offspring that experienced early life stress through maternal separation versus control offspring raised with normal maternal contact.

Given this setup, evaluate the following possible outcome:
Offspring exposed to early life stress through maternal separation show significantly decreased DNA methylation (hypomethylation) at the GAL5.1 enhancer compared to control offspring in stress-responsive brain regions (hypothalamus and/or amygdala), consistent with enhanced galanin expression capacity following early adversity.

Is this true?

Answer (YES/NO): NO